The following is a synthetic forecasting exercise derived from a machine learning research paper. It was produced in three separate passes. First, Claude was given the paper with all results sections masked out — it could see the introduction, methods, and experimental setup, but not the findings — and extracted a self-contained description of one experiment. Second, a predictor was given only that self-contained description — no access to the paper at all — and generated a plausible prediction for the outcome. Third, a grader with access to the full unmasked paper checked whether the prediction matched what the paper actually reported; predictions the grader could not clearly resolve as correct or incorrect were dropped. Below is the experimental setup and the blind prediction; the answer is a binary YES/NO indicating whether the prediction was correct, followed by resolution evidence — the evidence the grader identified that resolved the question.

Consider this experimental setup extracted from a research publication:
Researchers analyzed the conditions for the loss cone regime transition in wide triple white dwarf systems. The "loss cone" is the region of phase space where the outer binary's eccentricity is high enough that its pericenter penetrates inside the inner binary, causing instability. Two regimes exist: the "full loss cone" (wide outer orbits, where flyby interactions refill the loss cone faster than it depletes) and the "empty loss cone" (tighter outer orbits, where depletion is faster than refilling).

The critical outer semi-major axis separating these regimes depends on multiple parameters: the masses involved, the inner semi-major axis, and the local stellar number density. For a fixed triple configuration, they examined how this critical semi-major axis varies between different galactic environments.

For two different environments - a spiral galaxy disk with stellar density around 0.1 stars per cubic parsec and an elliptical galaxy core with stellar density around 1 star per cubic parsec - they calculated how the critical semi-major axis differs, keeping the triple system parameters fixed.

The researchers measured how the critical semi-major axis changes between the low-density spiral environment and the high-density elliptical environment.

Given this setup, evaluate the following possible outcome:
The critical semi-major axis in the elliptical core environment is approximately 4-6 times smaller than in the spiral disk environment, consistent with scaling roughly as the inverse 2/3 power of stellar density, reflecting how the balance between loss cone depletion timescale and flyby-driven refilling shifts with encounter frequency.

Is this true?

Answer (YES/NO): NO